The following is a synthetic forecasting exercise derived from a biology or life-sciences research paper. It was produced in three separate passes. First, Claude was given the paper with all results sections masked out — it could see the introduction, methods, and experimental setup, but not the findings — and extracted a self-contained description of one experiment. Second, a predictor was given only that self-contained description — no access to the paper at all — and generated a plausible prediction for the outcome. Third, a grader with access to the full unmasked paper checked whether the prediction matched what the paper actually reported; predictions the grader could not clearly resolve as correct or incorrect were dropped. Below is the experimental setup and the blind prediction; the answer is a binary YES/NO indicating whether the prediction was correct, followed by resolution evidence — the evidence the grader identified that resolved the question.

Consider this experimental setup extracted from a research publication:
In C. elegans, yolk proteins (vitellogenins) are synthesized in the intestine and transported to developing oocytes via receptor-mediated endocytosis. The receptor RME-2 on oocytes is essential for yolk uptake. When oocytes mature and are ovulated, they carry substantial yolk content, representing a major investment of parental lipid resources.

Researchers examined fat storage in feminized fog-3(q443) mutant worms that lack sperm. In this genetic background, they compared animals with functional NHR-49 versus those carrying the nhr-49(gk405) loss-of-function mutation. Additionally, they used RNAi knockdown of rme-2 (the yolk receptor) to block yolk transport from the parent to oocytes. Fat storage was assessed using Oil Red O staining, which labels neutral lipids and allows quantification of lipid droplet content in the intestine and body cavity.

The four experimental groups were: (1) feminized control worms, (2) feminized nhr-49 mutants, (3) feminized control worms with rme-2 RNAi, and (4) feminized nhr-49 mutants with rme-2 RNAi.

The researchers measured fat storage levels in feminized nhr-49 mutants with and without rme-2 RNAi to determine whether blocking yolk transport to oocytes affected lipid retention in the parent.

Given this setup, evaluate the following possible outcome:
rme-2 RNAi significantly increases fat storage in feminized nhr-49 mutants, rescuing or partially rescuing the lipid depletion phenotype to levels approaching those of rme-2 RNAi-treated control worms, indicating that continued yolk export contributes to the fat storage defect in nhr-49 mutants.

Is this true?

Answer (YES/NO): YES